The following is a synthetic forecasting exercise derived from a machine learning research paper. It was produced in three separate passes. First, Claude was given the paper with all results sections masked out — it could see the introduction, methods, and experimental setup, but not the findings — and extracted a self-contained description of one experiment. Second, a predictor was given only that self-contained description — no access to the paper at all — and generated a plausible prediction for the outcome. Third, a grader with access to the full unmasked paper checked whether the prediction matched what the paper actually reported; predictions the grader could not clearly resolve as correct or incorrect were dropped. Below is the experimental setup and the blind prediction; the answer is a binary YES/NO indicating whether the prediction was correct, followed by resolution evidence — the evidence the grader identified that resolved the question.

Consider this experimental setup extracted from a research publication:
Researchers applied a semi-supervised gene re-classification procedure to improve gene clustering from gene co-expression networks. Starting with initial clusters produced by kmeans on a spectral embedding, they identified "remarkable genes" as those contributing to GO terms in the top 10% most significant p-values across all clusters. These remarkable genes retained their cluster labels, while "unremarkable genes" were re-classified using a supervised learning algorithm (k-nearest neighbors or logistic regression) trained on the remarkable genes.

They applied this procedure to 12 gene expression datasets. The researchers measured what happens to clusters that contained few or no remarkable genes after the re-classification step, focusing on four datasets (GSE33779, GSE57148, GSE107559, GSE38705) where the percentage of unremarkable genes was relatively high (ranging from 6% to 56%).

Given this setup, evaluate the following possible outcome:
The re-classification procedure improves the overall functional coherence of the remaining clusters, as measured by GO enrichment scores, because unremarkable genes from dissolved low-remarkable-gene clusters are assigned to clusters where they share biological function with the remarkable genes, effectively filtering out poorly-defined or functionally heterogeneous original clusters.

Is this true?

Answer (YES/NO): YES